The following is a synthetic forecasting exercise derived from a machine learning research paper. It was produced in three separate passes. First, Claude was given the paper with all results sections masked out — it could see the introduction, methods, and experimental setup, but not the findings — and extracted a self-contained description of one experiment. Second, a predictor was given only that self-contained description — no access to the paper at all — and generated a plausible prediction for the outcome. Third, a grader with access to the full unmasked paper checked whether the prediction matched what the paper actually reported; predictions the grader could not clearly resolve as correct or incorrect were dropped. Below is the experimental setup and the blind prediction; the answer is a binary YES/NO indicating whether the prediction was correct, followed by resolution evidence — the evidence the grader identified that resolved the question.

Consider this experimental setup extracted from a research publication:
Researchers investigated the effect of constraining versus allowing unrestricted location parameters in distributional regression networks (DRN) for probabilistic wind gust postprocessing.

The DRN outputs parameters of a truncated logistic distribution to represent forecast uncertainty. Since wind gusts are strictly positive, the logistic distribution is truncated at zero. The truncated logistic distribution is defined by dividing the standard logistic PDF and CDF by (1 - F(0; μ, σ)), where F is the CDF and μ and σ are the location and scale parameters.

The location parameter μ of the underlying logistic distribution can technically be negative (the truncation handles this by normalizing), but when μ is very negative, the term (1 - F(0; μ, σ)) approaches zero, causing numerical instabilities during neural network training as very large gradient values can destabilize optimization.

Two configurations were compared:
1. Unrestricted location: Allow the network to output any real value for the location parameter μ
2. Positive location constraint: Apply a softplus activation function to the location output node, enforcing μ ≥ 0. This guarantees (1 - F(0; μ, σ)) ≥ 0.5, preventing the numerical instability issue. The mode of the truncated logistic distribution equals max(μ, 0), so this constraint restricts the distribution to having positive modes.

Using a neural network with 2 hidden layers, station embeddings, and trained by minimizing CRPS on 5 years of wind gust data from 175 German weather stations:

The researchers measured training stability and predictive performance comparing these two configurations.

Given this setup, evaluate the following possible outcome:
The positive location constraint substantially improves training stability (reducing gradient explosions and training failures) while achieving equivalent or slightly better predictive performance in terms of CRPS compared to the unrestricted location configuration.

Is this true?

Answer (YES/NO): YES